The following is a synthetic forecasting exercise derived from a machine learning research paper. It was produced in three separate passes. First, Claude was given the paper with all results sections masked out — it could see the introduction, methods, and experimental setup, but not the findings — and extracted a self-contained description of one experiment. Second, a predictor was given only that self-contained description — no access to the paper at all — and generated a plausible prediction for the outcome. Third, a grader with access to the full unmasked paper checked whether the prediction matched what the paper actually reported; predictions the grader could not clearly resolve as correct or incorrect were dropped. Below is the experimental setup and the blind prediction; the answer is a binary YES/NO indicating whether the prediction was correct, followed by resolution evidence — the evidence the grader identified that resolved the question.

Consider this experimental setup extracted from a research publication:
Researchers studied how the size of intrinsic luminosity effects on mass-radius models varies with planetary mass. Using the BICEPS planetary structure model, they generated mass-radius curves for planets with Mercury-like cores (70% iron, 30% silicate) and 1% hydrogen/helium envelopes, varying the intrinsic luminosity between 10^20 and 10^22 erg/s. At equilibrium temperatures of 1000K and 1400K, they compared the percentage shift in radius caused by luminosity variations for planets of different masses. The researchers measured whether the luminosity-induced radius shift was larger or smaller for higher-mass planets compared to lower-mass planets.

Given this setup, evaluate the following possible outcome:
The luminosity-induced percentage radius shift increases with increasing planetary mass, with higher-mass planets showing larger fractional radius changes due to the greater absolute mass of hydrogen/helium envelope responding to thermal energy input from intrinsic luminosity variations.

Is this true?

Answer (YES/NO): NO